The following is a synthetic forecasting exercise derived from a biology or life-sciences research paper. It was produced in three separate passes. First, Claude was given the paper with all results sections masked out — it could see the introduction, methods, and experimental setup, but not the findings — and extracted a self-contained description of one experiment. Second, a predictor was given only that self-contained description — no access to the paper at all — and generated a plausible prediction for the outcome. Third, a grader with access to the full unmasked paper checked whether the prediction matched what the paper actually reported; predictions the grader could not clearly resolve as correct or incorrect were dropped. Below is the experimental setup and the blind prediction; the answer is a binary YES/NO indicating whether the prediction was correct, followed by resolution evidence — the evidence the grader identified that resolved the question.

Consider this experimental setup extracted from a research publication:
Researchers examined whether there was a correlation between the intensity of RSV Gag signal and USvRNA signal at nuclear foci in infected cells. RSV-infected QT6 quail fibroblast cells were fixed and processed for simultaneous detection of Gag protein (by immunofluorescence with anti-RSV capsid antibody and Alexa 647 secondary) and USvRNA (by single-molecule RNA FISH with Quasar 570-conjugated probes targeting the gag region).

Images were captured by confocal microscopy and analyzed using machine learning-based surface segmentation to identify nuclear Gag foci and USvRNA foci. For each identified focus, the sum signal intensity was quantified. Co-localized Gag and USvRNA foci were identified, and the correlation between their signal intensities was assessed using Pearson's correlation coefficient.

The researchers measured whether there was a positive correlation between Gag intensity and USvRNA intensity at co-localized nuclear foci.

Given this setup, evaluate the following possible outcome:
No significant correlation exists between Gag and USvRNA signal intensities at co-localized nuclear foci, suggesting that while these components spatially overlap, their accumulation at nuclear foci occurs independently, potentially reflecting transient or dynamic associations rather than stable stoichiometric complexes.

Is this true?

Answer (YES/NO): NO